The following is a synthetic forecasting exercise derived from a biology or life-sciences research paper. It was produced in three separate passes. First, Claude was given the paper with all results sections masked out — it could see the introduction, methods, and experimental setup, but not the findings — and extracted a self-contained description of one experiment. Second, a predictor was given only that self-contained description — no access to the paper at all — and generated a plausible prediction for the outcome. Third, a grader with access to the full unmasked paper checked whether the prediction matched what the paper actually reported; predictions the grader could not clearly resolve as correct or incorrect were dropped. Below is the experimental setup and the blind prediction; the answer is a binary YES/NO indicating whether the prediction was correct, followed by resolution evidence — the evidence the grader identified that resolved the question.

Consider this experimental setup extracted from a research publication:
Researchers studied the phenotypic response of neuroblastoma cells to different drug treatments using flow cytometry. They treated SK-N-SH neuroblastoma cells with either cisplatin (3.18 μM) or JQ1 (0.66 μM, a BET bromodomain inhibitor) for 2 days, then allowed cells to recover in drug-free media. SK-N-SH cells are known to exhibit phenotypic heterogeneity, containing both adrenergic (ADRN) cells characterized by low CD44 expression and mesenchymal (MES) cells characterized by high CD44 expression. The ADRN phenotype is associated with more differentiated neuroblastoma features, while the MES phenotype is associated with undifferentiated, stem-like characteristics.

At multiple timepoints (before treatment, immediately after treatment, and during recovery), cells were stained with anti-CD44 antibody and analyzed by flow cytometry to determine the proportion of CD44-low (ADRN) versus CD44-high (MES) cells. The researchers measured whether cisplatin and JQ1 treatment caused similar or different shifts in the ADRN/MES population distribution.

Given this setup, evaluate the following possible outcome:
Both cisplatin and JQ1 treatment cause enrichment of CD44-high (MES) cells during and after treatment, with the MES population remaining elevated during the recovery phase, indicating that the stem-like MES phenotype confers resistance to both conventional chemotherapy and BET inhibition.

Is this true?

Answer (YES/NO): NO